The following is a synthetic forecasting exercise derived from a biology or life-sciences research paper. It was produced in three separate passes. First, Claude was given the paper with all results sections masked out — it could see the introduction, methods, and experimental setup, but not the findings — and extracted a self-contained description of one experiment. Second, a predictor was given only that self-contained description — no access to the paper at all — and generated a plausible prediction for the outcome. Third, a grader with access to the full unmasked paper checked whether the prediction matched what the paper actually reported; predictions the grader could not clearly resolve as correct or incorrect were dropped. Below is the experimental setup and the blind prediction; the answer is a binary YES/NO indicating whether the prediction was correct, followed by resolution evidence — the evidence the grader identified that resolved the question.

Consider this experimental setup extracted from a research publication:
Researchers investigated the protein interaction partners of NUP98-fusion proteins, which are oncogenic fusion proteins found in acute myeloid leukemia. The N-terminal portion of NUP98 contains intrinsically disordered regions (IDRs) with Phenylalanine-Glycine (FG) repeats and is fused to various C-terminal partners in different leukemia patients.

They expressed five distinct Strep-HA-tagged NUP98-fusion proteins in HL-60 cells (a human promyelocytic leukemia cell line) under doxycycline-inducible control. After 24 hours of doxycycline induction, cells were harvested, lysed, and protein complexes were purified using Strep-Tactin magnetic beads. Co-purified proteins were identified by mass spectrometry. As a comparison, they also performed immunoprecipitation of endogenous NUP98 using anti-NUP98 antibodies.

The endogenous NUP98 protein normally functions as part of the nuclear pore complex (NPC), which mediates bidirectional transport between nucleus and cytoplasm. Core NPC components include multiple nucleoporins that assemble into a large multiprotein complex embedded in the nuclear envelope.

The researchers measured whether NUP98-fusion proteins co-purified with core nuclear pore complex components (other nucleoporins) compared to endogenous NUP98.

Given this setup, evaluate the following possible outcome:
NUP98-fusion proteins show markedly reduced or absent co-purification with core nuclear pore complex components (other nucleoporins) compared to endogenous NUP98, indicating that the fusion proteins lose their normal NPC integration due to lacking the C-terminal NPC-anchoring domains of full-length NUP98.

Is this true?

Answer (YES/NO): YES